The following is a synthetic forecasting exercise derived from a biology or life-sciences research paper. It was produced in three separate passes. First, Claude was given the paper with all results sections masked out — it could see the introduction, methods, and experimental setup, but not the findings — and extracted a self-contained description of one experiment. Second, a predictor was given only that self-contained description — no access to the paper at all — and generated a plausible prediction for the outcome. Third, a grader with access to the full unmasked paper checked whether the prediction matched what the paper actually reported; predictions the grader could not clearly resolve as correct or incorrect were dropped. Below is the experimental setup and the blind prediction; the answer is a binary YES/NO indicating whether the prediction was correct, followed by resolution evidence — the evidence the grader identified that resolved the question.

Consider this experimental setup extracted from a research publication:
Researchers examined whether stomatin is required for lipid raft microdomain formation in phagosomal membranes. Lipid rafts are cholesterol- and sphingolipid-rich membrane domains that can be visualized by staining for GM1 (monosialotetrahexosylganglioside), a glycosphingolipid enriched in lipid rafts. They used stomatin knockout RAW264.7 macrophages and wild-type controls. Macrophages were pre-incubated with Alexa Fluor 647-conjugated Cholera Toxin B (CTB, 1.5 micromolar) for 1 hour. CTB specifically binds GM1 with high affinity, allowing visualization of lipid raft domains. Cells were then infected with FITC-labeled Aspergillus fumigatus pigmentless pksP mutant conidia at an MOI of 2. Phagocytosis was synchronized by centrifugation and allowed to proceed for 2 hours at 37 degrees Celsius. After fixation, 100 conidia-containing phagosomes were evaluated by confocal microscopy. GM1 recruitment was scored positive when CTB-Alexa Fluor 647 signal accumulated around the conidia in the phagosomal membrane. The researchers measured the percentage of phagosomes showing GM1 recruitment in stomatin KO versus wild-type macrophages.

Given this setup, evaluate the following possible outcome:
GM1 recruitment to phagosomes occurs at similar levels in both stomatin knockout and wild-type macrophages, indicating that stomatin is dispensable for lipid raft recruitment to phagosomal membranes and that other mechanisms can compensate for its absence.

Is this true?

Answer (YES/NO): YES